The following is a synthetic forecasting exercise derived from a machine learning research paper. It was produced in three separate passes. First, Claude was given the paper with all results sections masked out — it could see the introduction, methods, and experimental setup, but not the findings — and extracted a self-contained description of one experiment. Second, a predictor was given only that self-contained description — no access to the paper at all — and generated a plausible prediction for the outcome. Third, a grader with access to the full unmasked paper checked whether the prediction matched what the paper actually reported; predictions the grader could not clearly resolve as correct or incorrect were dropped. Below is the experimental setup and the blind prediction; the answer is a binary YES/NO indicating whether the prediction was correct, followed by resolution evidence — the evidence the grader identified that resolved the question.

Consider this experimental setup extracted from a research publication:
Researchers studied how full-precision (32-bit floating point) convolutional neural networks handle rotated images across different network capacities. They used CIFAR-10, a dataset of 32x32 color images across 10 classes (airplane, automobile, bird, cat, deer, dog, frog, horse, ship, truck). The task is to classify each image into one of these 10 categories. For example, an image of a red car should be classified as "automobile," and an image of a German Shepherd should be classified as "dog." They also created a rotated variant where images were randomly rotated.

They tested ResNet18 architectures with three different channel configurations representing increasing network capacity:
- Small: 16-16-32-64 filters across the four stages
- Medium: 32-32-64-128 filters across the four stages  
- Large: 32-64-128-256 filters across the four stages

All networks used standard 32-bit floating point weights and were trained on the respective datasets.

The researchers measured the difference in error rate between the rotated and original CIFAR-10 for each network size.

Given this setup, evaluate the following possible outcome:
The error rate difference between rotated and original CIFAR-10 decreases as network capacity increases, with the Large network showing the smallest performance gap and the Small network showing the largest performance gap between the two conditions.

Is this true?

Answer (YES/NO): YES